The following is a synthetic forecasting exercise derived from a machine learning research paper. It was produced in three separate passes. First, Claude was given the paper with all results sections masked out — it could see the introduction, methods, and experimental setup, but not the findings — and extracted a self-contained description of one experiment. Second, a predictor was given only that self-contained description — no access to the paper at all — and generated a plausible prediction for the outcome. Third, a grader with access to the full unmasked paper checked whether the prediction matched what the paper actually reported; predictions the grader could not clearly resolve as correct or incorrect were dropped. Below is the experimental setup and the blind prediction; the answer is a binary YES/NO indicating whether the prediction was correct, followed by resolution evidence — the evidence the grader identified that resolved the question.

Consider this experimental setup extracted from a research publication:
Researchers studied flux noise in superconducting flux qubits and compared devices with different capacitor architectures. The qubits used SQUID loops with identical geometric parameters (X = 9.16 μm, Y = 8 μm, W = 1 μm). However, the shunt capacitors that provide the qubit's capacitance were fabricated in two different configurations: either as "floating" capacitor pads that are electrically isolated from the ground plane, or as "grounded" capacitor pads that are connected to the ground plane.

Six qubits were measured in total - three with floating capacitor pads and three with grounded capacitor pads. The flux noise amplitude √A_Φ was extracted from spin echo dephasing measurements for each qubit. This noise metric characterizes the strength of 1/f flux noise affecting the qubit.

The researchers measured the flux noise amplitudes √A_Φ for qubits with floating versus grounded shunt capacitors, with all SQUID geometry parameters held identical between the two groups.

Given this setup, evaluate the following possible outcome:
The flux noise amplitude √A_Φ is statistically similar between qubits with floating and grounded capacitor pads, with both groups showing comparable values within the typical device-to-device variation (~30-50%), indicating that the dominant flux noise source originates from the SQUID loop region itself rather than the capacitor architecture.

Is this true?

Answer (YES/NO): YES